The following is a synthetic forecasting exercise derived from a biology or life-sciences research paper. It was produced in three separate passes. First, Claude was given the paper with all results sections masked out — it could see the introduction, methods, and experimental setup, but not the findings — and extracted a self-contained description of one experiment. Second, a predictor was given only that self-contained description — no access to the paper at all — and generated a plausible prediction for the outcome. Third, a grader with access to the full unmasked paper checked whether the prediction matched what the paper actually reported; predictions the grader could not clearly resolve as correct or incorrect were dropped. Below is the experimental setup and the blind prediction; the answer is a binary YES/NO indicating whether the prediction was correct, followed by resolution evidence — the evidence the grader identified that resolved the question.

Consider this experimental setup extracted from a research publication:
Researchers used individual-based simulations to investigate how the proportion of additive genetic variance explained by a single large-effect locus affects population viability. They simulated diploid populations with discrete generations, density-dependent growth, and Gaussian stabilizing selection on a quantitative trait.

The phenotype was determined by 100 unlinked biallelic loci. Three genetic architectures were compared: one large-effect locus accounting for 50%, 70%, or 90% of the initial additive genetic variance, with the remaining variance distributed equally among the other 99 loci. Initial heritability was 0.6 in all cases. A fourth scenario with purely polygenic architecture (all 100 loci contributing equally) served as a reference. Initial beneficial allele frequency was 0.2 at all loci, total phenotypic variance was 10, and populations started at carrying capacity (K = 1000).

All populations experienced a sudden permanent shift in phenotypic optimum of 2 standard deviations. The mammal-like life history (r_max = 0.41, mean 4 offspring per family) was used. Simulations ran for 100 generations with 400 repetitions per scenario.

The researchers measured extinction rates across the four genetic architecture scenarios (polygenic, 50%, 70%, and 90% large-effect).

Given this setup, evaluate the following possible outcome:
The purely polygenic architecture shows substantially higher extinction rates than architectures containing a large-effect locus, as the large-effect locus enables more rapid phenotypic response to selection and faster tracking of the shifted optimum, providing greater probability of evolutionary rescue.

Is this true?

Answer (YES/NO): NO